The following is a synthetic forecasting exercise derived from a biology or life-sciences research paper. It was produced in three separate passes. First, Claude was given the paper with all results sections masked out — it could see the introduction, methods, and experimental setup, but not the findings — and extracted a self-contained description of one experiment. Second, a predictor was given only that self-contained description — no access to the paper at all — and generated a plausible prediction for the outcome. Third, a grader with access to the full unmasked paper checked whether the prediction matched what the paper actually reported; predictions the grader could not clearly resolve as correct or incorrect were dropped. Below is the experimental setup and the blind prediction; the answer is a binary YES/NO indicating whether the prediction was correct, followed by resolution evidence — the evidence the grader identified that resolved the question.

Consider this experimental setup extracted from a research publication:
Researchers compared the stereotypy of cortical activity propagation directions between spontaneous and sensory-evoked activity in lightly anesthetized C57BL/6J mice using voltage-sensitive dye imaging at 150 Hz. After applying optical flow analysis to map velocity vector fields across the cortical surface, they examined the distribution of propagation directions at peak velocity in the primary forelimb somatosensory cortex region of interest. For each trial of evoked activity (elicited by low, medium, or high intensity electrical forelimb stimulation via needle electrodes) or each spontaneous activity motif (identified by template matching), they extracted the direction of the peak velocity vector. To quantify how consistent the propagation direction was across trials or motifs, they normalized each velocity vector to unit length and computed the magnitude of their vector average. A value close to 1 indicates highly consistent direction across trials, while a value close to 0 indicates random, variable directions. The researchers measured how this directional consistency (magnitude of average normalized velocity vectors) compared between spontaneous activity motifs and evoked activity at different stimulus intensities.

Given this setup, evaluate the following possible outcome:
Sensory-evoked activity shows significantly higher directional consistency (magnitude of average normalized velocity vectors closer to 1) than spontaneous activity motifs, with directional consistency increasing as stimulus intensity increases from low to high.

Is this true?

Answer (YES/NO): NO